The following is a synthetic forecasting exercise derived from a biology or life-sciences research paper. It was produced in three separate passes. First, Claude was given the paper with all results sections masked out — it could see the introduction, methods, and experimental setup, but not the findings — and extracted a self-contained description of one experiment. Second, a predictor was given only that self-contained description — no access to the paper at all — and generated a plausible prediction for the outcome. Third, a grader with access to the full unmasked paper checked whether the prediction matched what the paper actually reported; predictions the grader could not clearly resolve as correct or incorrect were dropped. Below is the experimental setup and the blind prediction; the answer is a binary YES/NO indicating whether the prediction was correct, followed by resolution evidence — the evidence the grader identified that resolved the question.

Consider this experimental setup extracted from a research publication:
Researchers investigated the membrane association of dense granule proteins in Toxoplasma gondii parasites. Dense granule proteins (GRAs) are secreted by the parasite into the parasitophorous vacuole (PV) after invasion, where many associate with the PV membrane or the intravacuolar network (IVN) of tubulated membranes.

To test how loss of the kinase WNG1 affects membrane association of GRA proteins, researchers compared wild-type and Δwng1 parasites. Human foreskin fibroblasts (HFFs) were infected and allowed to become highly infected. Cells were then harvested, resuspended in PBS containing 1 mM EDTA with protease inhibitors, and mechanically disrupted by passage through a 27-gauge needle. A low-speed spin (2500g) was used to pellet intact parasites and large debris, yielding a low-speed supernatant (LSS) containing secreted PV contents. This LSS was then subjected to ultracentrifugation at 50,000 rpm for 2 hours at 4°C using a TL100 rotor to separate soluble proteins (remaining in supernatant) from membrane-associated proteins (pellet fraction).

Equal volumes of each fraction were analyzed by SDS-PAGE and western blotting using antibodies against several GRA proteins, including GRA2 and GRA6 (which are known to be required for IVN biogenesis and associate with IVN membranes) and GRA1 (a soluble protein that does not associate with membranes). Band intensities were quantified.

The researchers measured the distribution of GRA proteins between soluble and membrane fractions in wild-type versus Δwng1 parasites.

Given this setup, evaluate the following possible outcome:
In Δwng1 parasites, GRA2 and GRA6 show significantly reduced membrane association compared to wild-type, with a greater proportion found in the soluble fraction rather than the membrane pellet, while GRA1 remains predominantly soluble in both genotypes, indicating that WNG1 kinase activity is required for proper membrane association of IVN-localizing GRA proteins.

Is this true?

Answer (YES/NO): NO